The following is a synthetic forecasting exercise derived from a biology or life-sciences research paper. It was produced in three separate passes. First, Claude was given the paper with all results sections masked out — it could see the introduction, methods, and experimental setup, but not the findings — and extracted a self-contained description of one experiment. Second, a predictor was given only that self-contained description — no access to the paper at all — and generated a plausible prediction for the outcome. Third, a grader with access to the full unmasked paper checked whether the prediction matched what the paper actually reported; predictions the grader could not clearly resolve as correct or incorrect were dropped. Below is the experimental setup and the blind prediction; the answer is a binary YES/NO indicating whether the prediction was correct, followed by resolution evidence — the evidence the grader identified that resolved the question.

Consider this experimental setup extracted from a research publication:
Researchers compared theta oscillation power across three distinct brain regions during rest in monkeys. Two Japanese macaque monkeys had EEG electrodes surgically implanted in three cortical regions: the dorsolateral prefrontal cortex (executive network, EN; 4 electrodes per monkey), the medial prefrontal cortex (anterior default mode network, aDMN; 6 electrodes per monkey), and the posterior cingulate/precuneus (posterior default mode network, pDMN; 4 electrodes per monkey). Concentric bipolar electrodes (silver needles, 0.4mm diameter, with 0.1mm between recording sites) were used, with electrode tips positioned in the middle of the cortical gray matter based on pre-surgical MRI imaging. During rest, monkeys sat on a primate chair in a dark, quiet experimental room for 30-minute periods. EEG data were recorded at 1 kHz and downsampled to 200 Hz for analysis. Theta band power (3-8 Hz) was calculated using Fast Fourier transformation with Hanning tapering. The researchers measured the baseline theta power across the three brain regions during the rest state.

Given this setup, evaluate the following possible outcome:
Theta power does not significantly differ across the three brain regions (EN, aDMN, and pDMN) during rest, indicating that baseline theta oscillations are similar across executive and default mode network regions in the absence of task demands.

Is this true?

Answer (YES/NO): NO